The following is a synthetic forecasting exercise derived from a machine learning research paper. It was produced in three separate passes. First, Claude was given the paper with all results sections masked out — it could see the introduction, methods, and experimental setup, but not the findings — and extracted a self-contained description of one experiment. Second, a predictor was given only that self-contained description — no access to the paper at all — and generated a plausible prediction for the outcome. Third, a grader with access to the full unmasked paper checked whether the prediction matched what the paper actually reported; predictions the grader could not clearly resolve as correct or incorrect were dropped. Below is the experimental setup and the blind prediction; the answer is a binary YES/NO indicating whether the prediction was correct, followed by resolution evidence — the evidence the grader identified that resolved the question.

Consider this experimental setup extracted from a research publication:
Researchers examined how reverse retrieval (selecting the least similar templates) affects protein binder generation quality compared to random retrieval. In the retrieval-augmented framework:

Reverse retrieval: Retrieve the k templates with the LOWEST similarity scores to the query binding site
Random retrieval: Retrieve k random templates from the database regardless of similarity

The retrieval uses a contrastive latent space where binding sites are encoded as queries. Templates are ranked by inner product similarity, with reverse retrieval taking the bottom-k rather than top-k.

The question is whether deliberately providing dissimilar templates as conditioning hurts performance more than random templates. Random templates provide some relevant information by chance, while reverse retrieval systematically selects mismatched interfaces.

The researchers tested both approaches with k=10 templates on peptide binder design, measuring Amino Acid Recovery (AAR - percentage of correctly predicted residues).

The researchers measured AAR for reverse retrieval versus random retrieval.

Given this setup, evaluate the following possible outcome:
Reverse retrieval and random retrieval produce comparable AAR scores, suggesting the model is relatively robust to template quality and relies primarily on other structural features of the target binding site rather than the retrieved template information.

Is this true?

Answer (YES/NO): NO